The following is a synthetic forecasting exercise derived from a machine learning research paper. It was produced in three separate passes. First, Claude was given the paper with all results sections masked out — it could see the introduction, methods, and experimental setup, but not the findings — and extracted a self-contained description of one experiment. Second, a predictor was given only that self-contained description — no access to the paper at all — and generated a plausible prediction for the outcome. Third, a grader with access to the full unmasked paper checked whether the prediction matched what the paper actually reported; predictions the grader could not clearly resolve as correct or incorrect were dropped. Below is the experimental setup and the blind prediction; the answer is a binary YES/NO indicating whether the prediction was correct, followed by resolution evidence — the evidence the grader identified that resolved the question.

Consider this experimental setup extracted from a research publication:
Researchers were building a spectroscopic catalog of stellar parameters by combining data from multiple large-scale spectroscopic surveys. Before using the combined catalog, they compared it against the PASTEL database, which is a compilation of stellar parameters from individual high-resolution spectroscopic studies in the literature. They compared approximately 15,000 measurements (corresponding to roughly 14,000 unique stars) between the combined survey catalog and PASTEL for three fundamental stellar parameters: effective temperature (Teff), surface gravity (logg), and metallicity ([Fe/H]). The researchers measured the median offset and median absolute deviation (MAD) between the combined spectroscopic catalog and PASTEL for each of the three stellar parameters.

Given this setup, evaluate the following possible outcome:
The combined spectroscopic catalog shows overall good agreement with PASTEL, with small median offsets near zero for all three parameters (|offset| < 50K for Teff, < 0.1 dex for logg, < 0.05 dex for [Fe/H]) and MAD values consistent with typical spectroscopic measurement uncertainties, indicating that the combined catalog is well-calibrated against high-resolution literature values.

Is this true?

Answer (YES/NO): YES